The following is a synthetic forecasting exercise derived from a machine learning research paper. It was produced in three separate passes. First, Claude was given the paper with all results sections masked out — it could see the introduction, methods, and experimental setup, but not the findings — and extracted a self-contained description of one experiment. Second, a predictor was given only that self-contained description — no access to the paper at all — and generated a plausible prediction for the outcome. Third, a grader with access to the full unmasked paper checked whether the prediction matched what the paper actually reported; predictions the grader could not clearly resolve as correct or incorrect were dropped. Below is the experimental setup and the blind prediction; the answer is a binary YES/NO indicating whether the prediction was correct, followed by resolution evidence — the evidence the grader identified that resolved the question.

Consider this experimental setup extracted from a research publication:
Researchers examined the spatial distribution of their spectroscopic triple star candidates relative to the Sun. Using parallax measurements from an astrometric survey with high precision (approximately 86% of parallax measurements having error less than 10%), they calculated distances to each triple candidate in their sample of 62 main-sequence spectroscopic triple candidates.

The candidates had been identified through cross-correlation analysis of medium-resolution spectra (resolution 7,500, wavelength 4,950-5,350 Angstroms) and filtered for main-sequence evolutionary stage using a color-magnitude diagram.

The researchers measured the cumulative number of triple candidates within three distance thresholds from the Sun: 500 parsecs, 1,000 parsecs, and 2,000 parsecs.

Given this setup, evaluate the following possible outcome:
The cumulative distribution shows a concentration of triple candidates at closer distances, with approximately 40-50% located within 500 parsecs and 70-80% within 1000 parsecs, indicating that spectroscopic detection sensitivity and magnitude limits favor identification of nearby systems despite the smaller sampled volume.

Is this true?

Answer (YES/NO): NO